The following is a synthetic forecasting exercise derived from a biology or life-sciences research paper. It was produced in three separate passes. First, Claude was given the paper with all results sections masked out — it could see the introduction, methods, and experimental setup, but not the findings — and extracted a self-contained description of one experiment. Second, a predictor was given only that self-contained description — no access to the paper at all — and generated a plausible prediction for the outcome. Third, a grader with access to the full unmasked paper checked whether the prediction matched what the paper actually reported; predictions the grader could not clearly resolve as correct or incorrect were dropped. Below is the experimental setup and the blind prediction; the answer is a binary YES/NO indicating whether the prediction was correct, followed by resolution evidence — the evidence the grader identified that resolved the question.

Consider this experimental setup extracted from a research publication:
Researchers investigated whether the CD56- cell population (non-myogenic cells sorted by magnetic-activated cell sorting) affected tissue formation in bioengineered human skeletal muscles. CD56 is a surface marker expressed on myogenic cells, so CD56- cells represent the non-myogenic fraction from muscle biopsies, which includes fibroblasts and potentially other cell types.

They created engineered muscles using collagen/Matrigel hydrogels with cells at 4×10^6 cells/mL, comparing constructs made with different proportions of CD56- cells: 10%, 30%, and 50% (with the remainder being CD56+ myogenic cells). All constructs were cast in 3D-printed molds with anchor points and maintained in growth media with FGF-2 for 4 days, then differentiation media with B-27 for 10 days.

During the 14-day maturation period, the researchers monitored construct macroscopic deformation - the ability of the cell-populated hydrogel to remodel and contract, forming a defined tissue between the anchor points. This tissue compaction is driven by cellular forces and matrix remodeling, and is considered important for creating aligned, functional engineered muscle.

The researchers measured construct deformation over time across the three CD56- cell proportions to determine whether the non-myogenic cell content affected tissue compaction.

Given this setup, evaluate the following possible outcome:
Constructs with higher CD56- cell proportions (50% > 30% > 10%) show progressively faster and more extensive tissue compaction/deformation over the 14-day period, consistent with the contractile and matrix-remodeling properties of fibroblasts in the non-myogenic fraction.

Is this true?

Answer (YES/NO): NO